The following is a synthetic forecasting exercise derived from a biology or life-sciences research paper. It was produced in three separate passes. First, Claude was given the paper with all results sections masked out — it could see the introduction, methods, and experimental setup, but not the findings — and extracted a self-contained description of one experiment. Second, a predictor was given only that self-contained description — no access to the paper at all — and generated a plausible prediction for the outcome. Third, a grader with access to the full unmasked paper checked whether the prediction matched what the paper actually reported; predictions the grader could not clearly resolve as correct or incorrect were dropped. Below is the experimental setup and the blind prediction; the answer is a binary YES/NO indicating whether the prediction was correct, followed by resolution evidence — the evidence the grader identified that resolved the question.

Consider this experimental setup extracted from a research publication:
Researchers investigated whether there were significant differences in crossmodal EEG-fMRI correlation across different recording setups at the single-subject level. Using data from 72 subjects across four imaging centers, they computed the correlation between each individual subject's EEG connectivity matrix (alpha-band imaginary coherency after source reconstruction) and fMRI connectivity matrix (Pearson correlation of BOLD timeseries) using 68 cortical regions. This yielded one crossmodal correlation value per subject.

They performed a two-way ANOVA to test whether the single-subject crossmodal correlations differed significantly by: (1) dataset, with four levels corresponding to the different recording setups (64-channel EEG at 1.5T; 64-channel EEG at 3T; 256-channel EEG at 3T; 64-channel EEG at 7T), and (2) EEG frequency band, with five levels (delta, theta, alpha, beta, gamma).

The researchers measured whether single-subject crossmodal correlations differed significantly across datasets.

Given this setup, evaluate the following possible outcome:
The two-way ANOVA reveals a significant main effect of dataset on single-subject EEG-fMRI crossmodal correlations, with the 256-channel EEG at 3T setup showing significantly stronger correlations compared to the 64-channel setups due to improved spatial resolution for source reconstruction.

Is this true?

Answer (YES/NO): NO